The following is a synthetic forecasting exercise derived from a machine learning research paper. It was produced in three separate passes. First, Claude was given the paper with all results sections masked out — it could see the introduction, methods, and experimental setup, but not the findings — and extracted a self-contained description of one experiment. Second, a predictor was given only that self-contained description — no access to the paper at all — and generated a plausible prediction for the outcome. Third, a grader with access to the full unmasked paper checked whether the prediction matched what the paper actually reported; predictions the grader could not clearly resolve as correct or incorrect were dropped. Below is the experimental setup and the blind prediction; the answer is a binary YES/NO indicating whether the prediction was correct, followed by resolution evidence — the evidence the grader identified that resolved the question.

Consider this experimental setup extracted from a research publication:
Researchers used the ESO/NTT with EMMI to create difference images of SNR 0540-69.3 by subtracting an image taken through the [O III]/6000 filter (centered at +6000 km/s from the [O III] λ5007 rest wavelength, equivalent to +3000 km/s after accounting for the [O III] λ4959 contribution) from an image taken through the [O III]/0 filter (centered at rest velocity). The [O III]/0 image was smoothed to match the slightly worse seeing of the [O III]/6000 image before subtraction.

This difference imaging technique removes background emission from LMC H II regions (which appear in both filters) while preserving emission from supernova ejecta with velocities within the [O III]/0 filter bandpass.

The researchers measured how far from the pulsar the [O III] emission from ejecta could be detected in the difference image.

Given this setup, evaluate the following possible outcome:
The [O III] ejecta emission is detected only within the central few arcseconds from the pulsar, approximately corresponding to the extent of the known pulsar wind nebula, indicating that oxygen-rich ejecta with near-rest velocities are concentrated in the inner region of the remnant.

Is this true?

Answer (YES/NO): NO